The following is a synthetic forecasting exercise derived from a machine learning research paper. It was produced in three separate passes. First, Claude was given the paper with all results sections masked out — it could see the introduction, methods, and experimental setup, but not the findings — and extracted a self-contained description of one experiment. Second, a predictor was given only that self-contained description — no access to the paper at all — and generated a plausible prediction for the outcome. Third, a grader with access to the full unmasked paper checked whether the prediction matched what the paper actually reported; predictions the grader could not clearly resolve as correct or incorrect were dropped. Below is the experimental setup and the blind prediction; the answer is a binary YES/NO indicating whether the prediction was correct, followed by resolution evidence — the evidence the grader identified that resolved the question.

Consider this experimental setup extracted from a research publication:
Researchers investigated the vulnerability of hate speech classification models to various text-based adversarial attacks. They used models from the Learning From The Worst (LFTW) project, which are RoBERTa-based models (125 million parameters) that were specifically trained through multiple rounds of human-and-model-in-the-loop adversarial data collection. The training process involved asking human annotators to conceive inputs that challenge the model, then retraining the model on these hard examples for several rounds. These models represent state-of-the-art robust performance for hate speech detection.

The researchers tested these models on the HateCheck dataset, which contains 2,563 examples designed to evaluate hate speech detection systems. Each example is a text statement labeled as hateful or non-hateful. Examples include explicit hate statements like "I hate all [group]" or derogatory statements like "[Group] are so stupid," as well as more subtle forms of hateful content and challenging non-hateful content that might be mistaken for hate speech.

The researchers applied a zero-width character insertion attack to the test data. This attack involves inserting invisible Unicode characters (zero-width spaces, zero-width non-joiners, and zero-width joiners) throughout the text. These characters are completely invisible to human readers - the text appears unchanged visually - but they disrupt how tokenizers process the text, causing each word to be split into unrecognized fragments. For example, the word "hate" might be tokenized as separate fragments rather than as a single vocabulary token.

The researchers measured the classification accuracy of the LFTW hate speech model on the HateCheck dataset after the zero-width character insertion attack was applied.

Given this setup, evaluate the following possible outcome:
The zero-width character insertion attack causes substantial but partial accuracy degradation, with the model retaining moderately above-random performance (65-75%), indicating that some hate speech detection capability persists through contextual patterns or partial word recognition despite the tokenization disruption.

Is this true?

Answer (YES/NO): NO